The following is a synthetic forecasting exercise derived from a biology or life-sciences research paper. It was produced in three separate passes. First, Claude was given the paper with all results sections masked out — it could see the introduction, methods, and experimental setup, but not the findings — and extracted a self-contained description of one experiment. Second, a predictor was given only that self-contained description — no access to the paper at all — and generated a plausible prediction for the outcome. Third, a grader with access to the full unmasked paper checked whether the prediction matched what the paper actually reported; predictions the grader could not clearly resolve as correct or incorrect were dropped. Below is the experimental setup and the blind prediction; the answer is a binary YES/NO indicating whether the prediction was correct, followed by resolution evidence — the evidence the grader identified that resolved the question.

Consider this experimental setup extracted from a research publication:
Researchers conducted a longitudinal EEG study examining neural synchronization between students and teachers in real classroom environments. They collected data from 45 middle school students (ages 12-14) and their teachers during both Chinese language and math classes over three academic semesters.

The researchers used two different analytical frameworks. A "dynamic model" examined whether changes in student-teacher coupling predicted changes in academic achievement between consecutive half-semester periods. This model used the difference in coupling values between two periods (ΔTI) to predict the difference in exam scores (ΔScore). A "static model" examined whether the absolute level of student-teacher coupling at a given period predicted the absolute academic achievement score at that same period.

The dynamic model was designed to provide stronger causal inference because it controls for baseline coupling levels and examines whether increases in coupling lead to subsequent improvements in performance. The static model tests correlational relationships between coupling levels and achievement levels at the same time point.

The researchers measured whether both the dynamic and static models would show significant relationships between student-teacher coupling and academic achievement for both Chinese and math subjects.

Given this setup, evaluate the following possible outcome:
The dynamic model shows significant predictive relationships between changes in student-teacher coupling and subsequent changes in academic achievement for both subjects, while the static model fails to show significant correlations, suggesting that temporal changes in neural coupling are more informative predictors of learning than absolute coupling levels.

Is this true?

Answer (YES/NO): NO